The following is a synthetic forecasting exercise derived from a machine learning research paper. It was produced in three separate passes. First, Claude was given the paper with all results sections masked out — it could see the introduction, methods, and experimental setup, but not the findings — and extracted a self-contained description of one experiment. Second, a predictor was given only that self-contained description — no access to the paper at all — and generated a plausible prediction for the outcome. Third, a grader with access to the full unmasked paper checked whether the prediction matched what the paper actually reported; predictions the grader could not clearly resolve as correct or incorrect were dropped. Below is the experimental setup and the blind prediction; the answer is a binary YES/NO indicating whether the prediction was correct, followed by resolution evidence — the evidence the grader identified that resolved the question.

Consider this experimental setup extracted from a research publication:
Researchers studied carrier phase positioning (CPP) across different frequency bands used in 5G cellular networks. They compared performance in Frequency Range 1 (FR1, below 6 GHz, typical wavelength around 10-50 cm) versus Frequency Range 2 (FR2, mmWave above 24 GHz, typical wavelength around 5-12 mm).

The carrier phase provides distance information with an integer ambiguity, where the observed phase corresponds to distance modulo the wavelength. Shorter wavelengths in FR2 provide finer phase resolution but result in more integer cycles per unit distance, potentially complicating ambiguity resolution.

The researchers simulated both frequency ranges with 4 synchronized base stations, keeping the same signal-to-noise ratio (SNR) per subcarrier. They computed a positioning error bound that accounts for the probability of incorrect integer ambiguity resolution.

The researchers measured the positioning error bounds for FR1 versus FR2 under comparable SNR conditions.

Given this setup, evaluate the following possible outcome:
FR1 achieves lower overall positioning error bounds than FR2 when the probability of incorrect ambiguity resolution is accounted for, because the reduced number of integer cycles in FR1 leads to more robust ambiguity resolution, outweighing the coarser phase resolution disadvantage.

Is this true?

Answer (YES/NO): YES